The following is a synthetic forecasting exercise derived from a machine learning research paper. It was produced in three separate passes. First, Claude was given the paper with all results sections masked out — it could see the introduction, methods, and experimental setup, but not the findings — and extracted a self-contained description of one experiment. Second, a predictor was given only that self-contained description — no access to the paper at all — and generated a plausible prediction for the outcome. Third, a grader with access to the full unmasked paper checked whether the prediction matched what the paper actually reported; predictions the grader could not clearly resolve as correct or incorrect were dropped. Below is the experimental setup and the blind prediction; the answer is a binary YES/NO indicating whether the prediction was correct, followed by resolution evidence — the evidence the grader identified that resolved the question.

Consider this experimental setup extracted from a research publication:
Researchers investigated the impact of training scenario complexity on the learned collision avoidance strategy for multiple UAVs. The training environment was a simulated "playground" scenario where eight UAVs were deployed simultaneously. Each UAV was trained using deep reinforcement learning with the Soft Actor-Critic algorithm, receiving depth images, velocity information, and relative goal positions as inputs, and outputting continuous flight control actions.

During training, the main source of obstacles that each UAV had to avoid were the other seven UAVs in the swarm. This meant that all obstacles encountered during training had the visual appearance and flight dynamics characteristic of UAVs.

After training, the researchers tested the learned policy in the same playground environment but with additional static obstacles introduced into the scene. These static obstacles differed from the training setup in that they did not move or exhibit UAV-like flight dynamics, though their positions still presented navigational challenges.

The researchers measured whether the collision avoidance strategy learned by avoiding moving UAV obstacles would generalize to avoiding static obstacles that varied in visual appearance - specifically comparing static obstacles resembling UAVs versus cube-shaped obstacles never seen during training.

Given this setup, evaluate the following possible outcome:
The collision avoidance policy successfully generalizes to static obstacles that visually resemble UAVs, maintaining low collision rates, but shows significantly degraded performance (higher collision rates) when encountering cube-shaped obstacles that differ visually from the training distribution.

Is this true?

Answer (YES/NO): YES